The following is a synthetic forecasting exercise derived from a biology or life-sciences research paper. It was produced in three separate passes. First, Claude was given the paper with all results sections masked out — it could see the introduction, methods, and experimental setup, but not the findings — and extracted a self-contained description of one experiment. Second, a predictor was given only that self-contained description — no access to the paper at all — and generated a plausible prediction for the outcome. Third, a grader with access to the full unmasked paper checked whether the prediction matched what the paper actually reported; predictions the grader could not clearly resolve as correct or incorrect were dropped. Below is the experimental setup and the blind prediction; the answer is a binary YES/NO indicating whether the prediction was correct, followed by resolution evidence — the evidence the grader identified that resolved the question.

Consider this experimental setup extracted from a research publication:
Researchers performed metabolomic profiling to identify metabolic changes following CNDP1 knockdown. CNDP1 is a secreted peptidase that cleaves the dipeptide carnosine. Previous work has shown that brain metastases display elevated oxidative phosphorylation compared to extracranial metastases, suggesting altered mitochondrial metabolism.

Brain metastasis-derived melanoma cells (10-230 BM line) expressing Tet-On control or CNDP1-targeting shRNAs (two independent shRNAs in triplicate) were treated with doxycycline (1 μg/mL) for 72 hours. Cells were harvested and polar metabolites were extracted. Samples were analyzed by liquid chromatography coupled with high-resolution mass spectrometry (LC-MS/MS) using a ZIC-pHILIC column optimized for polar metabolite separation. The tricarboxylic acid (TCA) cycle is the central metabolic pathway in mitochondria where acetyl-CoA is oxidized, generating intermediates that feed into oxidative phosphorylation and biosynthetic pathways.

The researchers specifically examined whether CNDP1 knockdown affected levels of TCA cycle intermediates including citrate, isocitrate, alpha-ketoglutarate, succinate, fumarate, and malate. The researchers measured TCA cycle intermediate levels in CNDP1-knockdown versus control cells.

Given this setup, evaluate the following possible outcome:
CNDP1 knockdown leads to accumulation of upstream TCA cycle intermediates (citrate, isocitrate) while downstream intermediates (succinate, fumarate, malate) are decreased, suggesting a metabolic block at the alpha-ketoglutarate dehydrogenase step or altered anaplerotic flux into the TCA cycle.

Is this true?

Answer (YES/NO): NO